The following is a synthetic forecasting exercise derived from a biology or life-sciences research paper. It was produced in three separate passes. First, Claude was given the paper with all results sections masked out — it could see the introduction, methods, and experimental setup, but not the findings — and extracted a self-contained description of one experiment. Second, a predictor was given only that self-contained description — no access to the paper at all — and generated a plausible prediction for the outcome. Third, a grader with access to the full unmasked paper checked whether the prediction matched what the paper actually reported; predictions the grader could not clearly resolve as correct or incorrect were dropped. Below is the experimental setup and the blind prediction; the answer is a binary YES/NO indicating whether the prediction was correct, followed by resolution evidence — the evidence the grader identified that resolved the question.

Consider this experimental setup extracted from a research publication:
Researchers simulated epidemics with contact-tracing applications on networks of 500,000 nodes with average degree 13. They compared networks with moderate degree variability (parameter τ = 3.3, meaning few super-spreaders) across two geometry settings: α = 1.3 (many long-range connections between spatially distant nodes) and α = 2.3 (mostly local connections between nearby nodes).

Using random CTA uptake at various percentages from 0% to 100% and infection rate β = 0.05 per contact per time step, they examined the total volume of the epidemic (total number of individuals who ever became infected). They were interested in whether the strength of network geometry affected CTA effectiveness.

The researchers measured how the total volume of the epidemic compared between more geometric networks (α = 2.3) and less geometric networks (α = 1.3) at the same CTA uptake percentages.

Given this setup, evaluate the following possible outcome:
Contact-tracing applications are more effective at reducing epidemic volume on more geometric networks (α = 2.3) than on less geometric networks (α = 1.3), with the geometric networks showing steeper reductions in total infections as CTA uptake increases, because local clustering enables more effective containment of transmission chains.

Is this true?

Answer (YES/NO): YES